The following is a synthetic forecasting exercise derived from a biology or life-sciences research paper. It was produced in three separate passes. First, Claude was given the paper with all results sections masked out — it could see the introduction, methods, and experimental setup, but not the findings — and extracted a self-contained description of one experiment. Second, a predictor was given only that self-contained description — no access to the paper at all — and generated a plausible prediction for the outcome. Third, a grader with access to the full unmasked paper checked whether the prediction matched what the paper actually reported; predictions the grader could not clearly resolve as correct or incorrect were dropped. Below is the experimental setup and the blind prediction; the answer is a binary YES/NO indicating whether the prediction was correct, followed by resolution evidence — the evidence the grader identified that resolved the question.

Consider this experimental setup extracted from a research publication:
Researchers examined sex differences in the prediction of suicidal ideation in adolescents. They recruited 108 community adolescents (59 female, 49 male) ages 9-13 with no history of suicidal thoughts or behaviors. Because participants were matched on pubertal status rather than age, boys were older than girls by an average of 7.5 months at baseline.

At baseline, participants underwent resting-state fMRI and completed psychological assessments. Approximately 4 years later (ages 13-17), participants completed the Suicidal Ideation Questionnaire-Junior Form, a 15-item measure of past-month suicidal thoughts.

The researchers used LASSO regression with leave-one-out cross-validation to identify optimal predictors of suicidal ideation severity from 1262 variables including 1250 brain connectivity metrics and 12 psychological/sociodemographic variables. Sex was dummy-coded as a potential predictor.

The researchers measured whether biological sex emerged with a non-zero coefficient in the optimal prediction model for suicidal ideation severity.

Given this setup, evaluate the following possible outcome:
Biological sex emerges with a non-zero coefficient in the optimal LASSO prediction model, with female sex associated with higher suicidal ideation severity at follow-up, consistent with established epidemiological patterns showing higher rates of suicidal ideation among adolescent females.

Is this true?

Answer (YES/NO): NO